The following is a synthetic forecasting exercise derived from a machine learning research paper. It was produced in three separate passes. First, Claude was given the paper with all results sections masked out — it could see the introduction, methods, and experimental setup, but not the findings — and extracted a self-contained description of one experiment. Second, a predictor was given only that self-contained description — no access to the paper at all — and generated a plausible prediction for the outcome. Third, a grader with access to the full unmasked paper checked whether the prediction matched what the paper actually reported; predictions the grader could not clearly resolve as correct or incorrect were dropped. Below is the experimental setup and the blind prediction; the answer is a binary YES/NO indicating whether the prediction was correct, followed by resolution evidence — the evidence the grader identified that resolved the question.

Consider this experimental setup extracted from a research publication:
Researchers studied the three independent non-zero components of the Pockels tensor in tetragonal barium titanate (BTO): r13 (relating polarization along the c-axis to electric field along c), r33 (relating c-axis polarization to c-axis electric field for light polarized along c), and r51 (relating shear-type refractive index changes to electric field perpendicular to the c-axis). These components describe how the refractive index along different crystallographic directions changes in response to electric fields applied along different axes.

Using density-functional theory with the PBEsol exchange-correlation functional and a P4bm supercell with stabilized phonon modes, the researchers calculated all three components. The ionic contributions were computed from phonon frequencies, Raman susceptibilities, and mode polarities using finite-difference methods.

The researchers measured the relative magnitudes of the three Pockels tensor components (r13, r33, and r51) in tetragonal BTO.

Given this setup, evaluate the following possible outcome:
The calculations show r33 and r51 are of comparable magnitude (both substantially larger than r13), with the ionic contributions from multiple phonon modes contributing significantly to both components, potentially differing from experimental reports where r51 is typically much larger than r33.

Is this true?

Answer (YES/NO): NO